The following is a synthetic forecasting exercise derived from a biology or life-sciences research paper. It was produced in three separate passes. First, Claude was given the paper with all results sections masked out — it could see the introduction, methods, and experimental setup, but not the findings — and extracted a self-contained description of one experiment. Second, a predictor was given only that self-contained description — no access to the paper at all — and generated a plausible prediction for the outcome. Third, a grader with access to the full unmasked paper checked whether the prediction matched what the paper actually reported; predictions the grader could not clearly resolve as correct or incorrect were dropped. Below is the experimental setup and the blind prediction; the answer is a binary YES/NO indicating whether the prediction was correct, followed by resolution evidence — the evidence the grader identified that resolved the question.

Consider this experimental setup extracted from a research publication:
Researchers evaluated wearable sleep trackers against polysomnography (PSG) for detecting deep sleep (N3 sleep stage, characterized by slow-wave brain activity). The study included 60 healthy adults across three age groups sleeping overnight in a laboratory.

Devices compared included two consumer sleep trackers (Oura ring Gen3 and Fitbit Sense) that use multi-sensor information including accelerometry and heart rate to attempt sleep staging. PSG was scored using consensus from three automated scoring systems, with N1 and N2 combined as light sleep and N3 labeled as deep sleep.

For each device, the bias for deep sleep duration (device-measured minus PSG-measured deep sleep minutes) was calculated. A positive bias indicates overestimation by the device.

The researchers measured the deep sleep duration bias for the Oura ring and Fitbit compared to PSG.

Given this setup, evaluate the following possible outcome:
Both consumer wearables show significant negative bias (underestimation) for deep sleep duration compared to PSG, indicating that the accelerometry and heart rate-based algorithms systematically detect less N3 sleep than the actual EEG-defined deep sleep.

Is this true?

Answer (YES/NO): NO